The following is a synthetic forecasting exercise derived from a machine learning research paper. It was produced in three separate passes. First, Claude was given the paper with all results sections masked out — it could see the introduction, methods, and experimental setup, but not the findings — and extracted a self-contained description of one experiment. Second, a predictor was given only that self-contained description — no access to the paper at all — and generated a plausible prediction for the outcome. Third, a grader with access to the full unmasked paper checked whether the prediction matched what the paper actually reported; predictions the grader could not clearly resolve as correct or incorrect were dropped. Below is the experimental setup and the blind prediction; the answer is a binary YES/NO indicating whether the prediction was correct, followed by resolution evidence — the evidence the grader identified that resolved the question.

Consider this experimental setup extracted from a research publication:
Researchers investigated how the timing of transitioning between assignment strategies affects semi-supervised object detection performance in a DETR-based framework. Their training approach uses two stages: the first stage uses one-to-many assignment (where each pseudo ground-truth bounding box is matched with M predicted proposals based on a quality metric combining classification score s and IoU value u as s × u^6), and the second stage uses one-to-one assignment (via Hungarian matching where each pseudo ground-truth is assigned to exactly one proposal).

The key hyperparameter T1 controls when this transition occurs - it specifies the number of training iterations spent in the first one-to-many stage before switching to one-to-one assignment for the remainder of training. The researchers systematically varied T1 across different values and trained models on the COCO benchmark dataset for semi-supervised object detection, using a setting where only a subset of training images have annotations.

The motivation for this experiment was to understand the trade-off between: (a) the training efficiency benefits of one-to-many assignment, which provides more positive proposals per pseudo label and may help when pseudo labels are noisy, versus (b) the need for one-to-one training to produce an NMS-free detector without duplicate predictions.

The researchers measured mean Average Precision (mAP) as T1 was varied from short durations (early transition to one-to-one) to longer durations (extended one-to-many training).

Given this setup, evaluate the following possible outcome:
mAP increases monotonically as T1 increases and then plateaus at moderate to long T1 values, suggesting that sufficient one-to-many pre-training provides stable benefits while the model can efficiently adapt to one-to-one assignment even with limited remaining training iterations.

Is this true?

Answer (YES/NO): NO